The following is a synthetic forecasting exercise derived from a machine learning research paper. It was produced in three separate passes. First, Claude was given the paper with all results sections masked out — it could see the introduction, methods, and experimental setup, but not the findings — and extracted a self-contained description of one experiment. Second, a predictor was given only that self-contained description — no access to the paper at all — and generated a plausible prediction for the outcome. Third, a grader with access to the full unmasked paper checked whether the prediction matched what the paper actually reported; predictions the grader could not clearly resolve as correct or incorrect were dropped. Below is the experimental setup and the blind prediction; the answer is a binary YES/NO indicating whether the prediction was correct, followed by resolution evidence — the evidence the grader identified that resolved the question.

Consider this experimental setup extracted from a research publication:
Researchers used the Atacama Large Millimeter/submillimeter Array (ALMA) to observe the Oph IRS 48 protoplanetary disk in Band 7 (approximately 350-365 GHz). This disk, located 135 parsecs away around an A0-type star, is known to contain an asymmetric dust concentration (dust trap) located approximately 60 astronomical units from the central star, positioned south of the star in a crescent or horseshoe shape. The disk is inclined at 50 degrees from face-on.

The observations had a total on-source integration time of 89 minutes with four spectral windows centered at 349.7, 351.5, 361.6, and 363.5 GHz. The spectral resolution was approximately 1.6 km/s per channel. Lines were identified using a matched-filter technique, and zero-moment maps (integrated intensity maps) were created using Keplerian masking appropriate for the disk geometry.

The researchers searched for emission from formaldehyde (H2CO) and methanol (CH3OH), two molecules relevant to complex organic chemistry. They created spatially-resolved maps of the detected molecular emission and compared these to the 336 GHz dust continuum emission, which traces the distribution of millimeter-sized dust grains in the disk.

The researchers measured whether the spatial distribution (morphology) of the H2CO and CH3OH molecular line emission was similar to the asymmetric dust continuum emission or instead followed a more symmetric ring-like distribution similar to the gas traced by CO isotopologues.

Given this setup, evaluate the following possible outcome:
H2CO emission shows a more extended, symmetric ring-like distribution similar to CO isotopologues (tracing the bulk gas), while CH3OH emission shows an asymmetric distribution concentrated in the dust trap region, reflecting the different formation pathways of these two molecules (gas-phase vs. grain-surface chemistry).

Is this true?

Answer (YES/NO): NO